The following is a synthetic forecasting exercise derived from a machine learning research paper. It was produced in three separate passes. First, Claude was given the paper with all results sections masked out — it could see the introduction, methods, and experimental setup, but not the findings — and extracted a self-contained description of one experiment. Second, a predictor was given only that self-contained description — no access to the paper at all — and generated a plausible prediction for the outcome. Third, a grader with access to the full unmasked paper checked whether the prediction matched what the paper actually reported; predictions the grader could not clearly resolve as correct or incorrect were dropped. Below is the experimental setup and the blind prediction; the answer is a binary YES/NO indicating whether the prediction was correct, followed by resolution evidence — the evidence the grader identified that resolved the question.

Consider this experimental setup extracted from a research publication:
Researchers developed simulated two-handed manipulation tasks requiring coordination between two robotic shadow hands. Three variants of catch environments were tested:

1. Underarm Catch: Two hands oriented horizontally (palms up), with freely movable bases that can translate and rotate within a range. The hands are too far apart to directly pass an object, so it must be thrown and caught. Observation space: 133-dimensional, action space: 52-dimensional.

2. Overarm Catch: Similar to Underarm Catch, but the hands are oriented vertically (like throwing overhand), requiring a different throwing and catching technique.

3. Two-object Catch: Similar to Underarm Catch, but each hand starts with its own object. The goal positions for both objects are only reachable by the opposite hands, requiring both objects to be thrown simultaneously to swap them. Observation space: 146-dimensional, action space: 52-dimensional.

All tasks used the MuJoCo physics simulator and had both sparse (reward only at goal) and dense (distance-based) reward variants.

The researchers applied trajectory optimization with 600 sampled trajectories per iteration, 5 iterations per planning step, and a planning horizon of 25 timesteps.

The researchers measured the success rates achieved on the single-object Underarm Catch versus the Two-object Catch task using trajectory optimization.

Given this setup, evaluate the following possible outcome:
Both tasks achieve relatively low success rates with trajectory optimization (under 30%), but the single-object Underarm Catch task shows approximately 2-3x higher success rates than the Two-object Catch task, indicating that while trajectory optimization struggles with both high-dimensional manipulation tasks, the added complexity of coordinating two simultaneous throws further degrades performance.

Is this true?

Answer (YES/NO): NO